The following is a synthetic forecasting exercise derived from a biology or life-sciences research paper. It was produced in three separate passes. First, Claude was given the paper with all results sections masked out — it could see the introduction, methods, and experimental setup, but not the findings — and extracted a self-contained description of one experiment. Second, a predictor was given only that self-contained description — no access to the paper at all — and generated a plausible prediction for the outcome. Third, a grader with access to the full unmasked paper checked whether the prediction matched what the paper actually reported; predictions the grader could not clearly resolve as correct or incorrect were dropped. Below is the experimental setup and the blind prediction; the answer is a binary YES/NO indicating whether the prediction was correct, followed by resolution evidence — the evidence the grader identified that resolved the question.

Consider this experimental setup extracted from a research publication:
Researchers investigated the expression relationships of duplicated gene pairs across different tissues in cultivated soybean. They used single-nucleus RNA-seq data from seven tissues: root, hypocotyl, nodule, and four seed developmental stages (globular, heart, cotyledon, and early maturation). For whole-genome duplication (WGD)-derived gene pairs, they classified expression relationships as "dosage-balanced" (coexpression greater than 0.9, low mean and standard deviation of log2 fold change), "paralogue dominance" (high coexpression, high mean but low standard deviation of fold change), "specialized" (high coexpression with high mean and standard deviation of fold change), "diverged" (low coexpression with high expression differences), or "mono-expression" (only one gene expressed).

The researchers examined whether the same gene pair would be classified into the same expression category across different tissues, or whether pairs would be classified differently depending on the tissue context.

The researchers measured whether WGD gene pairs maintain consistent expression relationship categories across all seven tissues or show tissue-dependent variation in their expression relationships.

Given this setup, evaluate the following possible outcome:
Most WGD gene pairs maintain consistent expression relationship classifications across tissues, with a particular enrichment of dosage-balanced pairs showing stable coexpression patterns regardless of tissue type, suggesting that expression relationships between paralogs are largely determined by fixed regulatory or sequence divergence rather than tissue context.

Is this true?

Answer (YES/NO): NO